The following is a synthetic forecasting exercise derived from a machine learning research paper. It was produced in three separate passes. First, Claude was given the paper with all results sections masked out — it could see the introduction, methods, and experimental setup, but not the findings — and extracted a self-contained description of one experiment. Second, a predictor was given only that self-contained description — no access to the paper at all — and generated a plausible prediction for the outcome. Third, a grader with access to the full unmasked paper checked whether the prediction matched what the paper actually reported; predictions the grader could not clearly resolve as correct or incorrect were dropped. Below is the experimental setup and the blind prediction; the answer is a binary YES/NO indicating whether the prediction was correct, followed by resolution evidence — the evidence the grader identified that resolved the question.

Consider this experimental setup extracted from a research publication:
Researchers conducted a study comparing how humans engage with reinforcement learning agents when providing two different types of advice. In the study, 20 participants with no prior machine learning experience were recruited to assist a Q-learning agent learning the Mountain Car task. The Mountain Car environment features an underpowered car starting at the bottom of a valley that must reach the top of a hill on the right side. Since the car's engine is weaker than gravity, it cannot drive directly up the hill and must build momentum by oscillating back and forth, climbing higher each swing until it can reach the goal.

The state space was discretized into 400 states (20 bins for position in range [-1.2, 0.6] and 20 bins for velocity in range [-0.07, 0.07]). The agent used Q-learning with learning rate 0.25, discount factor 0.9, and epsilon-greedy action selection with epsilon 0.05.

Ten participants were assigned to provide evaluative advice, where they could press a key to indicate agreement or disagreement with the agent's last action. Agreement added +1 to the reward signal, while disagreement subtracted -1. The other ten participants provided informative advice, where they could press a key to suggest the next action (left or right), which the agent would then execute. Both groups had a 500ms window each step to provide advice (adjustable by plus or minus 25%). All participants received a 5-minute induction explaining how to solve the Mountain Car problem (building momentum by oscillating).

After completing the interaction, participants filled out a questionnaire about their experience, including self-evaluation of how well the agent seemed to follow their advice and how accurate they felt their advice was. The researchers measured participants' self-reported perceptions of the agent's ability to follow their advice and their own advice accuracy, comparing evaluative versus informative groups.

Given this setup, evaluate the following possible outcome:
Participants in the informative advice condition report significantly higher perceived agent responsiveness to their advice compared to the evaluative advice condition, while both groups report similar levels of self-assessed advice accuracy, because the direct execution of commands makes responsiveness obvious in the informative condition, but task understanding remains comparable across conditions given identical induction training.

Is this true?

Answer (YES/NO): NO